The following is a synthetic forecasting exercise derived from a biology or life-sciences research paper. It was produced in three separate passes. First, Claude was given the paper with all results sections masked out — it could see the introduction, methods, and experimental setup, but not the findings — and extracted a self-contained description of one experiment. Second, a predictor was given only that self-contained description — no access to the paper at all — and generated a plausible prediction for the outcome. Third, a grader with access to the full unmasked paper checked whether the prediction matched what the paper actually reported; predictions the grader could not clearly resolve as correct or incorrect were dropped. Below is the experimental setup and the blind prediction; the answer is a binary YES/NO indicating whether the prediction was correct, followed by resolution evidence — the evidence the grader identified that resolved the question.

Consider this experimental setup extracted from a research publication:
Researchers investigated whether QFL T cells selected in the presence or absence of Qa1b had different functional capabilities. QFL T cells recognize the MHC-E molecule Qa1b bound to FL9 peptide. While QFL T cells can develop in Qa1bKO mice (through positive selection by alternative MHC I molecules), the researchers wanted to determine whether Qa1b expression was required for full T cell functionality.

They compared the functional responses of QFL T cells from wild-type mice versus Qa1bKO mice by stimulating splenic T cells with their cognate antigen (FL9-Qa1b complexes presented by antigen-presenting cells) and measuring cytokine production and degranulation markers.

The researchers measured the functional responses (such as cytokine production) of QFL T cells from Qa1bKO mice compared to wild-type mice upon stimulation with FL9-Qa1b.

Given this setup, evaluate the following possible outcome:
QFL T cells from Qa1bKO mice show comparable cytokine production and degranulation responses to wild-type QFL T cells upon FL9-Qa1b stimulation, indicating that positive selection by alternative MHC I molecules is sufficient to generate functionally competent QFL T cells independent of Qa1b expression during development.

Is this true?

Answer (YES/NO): NO